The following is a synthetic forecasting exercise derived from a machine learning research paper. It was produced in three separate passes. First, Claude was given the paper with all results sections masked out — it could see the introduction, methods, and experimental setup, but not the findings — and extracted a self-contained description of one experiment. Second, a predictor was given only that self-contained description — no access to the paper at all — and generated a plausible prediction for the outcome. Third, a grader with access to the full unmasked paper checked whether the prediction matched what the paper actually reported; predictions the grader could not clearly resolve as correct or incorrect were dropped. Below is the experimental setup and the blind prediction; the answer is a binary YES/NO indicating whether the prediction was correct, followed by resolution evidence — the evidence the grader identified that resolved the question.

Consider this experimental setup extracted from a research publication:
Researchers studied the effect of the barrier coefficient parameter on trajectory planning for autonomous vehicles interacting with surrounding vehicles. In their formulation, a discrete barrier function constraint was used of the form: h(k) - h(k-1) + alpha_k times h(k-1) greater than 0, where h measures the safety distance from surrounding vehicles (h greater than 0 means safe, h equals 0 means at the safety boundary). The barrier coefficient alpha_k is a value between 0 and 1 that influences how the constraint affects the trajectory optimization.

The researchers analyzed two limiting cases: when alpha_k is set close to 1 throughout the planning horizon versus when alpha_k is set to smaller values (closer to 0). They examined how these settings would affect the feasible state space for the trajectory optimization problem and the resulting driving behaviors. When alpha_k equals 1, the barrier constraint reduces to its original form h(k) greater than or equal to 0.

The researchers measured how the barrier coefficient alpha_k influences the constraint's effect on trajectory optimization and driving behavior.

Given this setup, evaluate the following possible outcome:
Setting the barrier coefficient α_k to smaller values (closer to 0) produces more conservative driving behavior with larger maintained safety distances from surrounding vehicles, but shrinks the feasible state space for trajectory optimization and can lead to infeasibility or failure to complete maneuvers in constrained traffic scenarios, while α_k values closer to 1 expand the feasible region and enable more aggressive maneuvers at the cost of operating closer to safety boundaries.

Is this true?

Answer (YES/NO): NO